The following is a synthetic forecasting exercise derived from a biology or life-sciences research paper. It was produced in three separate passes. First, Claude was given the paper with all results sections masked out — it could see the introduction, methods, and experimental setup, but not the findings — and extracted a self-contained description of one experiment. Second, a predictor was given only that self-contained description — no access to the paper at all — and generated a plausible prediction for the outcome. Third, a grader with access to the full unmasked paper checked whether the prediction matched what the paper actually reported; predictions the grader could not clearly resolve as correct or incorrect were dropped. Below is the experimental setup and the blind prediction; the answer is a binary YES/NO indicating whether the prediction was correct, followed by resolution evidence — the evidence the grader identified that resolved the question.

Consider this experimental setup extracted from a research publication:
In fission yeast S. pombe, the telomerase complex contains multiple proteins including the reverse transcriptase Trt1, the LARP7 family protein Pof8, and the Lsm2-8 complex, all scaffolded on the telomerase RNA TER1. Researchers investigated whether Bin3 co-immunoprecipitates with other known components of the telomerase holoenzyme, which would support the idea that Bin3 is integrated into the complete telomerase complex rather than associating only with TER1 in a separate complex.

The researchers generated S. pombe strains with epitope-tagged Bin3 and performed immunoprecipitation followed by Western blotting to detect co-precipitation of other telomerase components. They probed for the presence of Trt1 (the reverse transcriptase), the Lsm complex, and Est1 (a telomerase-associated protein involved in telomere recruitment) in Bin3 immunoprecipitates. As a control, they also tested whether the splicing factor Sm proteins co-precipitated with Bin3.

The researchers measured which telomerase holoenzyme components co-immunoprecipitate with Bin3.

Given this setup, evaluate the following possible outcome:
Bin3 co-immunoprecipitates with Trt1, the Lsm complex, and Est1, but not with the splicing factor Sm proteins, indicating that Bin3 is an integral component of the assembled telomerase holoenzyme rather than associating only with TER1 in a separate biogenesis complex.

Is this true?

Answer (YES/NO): NO